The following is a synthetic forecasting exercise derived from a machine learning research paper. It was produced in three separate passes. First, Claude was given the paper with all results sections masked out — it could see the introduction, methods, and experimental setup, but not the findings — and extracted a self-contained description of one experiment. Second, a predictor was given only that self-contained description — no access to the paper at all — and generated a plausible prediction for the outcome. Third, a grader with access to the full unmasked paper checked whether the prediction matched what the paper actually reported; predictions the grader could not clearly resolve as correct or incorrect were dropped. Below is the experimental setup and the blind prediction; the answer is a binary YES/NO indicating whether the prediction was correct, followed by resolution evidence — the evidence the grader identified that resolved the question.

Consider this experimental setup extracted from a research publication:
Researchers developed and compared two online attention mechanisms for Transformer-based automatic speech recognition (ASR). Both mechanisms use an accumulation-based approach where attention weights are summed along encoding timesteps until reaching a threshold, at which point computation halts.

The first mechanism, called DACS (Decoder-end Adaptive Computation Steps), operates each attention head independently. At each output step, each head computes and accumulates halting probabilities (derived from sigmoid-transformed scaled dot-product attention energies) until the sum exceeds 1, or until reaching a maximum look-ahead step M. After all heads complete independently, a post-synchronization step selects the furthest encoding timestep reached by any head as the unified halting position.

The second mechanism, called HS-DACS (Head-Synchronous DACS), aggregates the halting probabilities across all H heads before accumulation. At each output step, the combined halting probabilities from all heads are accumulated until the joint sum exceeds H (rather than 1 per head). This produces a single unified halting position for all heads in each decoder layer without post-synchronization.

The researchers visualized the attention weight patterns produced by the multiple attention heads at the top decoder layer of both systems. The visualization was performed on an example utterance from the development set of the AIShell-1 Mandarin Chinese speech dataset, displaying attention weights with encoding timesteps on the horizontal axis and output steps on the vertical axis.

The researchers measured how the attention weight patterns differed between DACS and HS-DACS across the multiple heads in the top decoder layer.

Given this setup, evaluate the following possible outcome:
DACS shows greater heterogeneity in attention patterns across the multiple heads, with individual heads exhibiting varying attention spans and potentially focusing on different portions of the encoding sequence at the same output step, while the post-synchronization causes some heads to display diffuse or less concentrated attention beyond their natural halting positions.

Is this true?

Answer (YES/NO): NO